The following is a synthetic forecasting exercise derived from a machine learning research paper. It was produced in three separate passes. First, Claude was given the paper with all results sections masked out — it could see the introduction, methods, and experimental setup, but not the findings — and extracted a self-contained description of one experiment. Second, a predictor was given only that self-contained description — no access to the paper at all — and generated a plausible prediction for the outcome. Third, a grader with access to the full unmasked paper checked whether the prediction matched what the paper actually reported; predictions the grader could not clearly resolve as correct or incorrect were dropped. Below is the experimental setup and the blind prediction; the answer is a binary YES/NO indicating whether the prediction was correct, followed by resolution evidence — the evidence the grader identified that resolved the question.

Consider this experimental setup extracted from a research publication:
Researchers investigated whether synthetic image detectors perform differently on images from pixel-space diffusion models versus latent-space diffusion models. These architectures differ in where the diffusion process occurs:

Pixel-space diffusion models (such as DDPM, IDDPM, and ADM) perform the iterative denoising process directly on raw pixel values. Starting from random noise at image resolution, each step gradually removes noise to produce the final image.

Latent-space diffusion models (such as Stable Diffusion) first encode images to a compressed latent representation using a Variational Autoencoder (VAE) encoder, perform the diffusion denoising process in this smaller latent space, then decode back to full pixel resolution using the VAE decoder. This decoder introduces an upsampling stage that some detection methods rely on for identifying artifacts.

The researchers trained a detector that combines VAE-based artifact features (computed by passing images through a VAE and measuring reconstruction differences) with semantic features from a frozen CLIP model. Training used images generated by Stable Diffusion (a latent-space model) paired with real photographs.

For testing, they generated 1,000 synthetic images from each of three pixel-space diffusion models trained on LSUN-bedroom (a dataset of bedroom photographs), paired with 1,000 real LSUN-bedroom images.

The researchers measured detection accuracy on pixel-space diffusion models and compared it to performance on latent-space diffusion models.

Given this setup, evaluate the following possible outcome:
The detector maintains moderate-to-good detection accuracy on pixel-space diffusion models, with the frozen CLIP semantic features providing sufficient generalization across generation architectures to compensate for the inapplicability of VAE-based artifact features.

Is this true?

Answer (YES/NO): NO